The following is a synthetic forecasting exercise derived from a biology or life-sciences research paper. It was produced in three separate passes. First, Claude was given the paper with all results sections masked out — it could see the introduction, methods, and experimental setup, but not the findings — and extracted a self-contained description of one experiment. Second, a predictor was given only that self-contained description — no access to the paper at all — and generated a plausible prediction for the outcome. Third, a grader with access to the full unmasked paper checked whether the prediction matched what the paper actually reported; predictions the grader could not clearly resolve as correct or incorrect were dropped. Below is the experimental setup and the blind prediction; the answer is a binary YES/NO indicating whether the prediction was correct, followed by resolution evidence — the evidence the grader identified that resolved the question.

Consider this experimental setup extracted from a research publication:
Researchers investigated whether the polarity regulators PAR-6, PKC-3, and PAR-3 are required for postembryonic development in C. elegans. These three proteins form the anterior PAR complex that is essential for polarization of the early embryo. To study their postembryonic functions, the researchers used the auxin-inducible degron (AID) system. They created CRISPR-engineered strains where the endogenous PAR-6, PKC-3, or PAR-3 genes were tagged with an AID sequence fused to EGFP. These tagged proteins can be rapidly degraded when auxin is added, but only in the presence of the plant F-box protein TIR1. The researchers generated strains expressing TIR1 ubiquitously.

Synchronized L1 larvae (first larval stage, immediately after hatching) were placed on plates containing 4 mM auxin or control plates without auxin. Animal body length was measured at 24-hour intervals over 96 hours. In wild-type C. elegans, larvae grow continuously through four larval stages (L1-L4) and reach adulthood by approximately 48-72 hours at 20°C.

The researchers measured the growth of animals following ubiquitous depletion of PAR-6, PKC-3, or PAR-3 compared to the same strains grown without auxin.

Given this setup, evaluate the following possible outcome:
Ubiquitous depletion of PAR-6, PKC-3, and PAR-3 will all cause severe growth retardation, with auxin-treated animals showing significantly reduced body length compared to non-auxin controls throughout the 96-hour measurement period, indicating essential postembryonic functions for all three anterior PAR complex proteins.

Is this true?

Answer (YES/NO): NO